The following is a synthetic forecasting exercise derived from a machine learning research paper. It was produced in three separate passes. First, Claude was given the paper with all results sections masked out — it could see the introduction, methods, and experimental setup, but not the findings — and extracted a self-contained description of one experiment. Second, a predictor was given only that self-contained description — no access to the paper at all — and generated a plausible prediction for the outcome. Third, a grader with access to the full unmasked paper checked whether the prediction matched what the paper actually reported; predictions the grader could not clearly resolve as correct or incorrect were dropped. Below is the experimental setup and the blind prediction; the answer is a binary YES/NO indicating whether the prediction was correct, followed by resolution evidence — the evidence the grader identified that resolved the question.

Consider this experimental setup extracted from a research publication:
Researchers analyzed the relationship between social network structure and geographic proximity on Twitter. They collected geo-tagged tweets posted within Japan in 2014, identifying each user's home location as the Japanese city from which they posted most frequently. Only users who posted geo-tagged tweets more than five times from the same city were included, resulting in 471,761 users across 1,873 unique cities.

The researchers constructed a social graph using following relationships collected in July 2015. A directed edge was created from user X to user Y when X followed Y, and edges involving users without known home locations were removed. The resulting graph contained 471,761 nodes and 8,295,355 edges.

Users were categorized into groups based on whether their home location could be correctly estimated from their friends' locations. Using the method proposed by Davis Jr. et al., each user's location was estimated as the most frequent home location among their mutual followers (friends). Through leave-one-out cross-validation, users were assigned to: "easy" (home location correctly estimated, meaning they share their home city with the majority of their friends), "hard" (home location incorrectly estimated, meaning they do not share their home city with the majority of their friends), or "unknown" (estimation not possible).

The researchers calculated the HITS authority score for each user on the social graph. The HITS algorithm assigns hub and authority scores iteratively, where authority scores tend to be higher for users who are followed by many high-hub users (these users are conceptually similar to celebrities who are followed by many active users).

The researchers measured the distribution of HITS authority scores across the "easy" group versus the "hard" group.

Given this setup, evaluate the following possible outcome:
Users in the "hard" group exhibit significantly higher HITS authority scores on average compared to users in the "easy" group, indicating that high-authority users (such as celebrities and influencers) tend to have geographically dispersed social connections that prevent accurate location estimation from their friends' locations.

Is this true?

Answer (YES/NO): YES